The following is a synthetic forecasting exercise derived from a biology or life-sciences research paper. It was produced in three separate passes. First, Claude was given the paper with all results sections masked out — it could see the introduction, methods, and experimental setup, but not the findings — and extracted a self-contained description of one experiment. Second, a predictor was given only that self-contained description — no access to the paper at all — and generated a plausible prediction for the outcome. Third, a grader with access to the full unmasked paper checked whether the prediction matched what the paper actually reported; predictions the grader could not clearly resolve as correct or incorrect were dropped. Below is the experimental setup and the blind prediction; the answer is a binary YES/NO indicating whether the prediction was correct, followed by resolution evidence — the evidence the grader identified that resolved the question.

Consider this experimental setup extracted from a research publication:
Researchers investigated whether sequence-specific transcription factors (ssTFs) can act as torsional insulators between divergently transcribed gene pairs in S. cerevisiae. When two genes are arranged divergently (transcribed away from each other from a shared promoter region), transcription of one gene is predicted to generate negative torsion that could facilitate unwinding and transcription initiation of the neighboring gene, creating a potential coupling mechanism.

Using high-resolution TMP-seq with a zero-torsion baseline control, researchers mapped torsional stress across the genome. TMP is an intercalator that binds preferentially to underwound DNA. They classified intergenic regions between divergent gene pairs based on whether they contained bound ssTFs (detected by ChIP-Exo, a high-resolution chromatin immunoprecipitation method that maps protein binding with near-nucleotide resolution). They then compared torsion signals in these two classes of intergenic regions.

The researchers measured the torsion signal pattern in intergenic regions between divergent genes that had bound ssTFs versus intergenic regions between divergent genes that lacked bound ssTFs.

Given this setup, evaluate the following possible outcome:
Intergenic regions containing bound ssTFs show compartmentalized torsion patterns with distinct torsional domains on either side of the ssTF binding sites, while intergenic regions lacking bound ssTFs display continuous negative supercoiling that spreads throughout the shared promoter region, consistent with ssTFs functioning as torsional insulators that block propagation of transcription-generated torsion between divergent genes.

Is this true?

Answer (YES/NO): YES